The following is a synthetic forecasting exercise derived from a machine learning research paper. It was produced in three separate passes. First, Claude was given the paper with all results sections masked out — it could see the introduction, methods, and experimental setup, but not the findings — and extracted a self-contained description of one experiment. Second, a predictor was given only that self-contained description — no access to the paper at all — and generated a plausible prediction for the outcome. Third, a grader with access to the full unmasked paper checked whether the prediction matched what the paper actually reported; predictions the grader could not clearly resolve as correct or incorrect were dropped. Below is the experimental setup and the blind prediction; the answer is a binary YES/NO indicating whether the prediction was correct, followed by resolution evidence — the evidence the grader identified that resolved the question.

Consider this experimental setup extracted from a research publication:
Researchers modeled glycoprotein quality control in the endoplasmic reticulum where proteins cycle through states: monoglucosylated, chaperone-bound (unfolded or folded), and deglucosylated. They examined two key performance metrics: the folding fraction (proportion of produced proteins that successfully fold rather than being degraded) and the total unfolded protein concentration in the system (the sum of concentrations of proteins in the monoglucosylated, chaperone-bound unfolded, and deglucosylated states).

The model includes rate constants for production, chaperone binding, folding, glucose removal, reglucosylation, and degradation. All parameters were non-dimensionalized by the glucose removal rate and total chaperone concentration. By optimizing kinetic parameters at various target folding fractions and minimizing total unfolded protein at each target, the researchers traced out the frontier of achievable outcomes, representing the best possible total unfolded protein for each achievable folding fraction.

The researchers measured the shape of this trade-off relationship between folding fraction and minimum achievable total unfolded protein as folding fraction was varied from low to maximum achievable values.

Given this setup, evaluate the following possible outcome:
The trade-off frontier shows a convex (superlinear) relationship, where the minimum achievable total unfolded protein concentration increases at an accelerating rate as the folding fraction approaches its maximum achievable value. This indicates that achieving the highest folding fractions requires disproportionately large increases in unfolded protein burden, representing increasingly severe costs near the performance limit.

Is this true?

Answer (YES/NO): YES